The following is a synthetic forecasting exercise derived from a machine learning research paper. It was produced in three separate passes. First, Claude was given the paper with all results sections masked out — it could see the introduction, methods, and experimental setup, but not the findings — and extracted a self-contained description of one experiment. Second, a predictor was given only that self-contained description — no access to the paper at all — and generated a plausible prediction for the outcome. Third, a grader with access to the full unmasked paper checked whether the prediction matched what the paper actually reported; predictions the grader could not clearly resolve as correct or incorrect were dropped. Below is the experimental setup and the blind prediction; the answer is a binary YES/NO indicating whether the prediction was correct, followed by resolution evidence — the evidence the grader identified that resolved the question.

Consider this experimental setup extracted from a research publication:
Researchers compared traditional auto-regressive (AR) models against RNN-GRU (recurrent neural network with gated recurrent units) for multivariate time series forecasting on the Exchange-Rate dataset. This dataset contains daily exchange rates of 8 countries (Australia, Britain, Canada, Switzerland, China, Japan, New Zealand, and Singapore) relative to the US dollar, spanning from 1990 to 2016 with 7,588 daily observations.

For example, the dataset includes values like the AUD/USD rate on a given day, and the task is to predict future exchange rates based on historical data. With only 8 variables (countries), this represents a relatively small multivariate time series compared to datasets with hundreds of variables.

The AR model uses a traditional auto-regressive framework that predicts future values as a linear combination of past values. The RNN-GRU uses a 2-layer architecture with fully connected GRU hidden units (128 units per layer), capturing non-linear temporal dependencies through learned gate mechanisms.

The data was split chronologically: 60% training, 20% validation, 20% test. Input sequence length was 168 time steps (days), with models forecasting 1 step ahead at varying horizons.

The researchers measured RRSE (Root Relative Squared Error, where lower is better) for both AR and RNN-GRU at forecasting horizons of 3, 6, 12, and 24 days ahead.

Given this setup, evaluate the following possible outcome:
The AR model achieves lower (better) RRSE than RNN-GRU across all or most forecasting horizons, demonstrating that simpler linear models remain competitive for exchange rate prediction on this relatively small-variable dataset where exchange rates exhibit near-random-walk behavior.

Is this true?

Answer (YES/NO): NO